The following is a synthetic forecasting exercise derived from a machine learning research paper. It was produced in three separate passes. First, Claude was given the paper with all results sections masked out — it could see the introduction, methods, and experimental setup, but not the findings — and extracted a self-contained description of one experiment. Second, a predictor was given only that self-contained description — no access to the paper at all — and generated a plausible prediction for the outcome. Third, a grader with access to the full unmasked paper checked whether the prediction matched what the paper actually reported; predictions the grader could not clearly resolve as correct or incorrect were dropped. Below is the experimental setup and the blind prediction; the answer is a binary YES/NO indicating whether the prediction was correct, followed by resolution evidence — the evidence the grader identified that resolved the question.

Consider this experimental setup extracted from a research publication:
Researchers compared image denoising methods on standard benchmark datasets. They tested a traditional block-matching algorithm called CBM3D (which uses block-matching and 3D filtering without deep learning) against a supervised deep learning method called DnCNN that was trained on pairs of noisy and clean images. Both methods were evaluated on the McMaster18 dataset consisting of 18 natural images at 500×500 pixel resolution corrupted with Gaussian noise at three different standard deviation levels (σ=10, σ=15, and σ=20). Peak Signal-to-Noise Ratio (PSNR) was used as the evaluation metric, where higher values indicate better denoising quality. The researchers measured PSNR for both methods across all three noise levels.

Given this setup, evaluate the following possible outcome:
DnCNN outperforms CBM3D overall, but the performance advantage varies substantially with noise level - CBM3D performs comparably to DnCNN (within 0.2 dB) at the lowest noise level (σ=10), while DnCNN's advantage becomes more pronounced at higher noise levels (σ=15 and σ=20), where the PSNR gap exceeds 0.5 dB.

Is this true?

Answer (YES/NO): NO